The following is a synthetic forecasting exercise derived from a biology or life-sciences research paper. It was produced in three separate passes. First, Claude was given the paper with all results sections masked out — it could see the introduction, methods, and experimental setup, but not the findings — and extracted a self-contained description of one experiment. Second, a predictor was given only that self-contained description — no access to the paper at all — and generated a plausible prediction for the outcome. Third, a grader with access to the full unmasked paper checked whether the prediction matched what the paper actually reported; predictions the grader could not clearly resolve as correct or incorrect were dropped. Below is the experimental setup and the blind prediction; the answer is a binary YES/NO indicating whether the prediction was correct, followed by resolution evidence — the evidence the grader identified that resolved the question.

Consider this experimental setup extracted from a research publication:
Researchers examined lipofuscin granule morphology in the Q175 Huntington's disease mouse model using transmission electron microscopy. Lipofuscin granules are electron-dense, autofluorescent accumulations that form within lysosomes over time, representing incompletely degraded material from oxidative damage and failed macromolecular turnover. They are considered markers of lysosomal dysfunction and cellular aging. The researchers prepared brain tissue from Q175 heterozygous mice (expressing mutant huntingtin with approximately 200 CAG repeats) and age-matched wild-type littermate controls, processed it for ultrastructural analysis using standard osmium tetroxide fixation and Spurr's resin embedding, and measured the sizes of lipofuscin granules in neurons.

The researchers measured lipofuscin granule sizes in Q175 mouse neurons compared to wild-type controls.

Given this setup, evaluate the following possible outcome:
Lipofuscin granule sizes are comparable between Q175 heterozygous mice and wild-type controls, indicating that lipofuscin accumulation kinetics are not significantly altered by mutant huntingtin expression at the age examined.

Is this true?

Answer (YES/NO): NO